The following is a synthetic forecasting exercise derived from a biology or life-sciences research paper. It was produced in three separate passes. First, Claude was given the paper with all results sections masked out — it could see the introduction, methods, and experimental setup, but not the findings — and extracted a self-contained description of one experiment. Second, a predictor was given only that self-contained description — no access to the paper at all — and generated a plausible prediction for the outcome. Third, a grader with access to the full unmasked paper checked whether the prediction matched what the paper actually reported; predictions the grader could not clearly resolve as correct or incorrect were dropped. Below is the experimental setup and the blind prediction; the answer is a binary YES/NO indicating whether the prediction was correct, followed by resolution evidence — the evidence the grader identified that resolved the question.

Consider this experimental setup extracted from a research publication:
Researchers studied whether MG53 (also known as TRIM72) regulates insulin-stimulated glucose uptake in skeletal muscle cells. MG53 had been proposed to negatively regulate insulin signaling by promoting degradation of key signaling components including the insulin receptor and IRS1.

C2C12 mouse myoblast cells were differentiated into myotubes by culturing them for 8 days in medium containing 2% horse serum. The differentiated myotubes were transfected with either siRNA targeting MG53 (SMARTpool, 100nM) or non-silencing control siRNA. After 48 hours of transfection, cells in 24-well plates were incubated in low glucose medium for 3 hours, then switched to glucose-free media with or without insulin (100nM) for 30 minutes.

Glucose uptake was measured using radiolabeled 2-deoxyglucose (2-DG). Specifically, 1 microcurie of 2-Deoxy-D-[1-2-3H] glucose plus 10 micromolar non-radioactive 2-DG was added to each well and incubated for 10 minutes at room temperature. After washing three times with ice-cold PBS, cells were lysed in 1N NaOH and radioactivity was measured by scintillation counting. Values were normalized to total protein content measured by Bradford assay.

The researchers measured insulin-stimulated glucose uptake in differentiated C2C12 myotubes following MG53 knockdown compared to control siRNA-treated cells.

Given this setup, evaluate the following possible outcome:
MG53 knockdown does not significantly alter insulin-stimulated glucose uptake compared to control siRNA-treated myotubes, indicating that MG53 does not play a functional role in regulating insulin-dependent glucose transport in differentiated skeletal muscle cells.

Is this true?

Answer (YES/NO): YES